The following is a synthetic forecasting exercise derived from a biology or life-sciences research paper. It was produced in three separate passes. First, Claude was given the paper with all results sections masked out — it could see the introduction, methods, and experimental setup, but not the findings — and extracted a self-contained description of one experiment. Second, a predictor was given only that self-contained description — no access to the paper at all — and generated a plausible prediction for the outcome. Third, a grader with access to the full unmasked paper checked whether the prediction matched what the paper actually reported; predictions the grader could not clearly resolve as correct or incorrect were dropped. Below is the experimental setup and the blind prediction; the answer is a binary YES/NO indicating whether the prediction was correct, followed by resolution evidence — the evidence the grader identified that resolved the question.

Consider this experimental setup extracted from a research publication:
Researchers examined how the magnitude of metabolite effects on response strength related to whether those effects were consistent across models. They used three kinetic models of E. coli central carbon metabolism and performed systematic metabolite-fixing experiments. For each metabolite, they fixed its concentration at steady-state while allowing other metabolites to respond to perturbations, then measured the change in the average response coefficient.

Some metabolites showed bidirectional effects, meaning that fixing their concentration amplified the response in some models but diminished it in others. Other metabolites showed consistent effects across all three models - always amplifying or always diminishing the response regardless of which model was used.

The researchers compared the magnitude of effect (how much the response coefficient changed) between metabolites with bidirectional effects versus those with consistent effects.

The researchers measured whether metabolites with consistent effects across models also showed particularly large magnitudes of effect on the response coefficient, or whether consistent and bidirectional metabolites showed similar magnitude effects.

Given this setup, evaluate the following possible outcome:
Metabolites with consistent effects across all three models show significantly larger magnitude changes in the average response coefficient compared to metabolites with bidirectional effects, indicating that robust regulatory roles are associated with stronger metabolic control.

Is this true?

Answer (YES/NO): NO